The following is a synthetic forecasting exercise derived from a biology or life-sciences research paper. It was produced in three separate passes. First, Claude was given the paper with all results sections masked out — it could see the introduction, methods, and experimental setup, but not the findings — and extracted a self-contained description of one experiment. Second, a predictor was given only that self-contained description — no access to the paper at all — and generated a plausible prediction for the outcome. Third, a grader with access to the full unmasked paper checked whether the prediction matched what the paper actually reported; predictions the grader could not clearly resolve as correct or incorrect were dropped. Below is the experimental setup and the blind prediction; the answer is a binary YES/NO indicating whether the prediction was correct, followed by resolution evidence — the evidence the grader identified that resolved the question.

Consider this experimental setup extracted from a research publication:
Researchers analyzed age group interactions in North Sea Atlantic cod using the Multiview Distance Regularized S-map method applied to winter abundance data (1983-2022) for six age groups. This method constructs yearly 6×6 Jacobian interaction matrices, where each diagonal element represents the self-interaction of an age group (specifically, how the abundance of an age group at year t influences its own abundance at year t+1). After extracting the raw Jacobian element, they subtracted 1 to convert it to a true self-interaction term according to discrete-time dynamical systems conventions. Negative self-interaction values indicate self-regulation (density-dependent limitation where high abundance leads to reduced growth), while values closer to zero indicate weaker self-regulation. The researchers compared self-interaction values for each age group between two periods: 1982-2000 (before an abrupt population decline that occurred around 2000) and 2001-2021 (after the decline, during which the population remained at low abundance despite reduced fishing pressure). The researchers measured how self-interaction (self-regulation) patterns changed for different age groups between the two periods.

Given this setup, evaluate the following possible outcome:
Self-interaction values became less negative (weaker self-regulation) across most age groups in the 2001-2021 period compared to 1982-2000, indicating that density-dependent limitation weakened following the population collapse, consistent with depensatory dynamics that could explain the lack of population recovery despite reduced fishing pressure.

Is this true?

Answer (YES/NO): NO